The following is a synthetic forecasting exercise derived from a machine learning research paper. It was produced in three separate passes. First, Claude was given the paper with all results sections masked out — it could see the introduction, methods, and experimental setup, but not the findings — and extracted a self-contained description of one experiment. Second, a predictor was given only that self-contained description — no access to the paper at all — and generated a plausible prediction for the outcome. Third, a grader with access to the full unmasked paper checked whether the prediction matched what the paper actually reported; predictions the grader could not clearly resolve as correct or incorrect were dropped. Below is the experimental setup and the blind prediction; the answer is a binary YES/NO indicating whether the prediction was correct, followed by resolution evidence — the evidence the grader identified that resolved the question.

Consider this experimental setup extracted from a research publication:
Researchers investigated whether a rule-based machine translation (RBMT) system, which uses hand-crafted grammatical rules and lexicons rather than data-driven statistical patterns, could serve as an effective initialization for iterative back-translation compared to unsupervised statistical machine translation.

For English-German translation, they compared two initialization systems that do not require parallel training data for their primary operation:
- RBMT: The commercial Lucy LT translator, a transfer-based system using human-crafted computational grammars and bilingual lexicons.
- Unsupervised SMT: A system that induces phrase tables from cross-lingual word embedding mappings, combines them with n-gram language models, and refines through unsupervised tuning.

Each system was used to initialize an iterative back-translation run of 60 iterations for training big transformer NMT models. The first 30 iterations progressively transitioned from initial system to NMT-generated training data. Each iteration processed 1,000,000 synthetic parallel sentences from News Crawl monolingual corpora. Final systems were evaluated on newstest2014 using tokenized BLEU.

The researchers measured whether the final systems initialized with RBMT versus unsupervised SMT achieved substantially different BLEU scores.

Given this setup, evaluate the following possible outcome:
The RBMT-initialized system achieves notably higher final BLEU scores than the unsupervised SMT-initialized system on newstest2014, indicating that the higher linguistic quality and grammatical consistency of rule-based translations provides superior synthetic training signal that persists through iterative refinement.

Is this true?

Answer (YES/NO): NO